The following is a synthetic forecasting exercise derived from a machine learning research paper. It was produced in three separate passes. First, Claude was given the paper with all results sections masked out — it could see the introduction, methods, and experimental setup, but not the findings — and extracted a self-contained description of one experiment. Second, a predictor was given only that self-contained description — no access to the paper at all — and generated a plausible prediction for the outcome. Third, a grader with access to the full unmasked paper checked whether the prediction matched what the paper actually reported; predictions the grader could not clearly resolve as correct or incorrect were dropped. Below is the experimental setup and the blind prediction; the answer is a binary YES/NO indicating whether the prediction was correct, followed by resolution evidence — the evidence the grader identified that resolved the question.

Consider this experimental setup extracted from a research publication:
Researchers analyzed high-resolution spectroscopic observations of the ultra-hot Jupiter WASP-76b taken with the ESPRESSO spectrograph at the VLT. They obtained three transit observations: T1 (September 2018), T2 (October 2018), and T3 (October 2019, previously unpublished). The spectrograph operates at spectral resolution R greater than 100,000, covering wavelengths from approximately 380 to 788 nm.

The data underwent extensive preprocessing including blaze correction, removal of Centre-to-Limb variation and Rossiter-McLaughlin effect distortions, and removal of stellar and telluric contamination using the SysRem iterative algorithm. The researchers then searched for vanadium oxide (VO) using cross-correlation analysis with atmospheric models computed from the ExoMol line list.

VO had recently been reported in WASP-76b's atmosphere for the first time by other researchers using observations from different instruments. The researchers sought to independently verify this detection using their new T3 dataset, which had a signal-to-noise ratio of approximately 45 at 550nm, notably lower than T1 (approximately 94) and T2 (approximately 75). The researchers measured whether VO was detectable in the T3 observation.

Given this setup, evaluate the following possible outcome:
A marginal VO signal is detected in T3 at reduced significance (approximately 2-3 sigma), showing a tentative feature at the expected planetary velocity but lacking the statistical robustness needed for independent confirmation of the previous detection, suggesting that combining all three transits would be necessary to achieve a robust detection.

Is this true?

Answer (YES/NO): NO